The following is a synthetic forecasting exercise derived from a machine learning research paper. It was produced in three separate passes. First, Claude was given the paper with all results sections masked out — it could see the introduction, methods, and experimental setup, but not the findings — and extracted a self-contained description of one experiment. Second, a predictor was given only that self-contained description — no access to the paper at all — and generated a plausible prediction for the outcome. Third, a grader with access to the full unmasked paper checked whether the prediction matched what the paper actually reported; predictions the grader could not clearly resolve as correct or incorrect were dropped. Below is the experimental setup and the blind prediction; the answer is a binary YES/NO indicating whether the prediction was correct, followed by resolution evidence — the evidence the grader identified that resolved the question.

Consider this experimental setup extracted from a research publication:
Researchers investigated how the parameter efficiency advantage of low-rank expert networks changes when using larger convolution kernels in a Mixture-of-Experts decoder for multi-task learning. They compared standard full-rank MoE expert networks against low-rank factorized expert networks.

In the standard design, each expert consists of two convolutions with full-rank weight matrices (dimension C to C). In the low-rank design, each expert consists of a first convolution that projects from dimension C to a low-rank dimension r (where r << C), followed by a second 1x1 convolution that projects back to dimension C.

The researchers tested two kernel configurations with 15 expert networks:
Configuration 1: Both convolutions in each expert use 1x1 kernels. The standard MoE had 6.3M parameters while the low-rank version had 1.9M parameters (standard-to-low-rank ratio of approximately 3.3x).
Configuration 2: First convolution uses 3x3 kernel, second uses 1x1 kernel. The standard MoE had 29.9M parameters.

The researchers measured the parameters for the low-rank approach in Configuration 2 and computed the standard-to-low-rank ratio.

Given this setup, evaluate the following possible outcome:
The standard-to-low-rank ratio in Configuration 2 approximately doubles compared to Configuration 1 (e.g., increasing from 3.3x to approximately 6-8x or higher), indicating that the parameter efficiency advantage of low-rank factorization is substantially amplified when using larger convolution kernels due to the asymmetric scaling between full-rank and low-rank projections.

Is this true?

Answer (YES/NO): NO